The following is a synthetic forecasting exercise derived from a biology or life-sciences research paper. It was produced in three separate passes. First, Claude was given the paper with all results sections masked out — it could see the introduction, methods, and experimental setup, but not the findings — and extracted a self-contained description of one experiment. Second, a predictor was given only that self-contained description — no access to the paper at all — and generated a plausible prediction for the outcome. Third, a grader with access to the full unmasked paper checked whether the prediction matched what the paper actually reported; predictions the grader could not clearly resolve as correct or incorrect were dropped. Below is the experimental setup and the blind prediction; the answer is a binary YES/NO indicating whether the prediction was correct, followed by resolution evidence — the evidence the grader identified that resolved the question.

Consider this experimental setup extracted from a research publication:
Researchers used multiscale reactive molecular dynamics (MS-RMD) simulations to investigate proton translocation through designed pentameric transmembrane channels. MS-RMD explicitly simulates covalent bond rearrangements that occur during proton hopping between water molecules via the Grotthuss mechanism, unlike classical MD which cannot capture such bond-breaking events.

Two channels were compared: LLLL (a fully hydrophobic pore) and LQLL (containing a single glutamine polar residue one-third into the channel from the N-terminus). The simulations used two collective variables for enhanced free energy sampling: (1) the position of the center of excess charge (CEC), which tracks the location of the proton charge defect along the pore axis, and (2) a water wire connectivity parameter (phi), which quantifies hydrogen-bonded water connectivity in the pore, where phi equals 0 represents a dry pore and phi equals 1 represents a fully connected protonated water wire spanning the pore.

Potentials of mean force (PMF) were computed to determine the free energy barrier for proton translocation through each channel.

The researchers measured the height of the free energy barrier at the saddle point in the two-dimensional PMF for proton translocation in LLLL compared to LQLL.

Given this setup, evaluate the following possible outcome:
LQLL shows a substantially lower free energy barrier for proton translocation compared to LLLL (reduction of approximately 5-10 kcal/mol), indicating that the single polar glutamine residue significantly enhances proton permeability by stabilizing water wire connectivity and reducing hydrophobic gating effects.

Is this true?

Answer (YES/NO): NO